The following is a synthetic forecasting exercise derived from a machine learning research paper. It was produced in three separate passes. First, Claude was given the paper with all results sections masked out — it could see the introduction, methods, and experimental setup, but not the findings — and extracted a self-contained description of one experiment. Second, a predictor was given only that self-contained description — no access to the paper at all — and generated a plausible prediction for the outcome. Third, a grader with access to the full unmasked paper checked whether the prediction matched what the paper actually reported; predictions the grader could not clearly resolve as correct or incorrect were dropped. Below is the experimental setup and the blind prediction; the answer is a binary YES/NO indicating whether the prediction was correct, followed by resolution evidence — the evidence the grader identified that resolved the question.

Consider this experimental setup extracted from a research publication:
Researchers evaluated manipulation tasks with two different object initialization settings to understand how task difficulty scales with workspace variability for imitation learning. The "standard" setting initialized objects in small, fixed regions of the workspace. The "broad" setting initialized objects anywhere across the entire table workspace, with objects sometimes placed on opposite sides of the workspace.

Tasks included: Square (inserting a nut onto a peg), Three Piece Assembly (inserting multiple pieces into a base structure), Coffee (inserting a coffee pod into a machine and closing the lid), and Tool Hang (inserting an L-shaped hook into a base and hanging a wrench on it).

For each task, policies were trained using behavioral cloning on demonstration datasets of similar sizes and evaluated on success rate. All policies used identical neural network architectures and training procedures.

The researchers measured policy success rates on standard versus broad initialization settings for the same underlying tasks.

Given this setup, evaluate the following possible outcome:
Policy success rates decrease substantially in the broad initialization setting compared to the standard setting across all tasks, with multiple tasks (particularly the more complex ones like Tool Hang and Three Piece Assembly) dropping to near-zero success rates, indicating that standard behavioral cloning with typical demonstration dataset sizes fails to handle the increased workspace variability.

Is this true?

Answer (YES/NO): YES